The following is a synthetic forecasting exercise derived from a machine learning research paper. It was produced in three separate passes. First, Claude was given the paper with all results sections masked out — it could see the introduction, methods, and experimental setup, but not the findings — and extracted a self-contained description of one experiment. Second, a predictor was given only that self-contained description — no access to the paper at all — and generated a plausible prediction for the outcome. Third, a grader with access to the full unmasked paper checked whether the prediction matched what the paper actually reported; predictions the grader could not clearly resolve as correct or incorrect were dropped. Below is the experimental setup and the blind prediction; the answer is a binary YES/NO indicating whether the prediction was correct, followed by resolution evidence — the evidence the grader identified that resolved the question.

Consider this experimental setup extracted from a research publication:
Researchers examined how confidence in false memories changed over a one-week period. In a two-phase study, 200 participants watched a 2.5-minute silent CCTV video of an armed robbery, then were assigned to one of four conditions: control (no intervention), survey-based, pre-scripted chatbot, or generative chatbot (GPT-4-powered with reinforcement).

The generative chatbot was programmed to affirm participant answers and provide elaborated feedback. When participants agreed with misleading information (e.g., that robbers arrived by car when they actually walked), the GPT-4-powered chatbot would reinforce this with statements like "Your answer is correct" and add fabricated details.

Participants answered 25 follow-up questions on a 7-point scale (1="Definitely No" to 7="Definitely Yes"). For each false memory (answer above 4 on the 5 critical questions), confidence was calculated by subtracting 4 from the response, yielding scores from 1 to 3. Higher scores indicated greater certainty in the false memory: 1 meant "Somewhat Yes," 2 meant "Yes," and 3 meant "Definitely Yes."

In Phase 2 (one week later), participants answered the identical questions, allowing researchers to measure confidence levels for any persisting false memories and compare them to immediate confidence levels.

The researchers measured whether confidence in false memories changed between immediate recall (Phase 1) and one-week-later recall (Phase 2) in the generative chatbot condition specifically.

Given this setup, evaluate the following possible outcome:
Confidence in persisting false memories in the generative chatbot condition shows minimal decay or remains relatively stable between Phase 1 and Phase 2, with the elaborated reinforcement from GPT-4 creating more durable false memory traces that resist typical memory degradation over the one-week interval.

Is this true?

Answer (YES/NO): YES